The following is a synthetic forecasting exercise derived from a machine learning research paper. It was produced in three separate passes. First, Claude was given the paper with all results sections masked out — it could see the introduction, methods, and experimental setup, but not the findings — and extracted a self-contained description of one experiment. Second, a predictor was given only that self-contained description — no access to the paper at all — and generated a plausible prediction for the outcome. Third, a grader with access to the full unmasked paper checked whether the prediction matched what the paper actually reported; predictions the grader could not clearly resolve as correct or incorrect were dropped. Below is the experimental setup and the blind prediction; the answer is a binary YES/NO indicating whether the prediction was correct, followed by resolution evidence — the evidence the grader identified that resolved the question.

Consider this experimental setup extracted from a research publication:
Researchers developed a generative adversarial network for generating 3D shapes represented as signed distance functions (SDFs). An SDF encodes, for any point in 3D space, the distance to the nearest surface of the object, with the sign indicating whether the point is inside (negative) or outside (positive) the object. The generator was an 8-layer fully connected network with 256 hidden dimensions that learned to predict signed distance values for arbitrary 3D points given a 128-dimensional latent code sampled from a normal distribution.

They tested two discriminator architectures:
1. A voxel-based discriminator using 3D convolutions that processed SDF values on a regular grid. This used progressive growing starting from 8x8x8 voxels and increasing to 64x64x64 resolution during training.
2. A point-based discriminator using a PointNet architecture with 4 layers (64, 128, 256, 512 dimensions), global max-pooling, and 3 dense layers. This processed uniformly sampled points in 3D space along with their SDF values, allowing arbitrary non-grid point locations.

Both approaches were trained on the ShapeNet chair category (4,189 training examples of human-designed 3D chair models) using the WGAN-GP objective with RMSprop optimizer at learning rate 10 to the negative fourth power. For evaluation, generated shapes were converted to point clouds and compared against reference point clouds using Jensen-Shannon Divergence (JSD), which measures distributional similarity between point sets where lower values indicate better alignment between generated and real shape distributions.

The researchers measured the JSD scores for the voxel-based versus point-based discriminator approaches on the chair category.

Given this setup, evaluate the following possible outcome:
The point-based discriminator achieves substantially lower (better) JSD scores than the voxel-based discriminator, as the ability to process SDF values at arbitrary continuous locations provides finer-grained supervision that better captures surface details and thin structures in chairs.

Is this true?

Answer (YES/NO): NO